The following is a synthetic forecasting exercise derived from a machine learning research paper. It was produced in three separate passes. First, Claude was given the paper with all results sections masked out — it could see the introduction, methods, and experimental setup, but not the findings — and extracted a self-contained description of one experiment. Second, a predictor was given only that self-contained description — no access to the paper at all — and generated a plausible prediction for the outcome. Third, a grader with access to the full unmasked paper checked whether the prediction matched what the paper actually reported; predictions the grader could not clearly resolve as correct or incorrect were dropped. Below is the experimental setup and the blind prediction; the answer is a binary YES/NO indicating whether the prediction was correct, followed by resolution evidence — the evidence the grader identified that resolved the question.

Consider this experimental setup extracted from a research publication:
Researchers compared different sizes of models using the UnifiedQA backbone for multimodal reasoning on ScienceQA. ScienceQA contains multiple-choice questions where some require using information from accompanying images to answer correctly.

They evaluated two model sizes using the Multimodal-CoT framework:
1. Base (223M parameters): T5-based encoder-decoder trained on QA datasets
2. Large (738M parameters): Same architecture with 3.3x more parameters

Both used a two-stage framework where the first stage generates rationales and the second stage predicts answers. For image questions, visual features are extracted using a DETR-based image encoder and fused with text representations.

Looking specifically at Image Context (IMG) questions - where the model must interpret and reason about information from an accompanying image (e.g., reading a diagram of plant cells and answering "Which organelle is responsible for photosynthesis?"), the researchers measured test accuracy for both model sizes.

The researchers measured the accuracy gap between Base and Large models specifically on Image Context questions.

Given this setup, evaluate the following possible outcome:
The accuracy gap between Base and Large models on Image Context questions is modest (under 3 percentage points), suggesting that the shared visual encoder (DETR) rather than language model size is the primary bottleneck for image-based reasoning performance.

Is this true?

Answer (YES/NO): NO